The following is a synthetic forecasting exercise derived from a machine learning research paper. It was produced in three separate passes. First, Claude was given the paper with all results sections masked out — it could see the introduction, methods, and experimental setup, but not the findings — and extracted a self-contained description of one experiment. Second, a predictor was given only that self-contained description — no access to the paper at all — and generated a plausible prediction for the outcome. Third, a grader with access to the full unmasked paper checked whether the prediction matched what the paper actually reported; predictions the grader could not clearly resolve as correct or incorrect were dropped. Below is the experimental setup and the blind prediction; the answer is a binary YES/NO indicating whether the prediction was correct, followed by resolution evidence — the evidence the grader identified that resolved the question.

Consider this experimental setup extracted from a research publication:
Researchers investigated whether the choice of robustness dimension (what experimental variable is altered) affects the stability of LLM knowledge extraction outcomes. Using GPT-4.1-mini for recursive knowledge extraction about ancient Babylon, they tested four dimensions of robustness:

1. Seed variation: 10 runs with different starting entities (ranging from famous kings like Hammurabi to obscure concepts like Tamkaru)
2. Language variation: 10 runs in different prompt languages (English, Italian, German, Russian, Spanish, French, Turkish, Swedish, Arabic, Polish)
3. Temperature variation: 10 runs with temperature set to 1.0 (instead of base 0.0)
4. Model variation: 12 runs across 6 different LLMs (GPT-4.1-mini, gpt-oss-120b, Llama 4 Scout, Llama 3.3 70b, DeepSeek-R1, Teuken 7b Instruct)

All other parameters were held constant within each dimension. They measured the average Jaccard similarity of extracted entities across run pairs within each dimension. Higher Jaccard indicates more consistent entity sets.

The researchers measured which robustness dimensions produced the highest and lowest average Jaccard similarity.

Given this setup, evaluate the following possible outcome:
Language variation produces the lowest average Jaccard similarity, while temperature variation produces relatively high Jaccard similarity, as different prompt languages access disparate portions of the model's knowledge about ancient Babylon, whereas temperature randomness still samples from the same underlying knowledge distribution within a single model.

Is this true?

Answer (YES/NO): YES